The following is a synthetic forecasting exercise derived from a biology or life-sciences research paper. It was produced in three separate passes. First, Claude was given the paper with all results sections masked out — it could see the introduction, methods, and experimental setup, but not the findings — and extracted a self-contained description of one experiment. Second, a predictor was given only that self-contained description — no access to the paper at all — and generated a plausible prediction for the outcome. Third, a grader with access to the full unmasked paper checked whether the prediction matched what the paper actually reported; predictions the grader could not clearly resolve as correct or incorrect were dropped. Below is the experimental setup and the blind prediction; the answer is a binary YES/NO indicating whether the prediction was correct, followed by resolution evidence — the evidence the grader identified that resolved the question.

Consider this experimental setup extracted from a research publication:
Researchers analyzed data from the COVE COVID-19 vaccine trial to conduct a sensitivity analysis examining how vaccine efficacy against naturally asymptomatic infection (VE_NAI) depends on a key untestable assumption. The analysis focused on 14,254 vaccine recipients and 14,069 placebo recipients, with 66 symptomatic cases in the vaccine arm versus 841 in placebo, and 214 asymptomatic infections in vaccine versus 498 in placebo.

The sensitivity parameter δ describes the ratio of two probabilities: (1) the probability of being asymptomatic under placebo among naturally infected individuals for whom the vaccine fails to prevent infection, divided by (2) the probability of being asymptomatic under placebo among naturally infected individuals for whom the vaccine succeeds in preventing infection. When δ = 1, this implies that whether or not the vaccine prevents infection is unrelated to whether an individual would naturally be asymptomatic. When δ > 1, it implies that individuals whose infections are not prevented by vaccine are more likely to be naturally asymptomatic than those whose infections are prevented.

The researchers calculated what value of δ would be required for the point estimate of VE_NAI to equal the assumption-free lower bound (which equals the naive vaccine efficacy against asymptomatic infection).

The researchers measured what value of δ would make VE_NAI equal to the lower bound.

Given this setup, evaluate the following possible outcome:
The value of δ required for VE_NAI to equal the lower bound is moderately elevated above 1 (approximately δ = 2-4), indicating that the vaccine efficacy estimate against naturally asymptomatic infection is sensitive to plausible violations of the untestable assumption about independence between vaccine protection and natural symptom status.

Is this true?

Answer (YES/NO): YES